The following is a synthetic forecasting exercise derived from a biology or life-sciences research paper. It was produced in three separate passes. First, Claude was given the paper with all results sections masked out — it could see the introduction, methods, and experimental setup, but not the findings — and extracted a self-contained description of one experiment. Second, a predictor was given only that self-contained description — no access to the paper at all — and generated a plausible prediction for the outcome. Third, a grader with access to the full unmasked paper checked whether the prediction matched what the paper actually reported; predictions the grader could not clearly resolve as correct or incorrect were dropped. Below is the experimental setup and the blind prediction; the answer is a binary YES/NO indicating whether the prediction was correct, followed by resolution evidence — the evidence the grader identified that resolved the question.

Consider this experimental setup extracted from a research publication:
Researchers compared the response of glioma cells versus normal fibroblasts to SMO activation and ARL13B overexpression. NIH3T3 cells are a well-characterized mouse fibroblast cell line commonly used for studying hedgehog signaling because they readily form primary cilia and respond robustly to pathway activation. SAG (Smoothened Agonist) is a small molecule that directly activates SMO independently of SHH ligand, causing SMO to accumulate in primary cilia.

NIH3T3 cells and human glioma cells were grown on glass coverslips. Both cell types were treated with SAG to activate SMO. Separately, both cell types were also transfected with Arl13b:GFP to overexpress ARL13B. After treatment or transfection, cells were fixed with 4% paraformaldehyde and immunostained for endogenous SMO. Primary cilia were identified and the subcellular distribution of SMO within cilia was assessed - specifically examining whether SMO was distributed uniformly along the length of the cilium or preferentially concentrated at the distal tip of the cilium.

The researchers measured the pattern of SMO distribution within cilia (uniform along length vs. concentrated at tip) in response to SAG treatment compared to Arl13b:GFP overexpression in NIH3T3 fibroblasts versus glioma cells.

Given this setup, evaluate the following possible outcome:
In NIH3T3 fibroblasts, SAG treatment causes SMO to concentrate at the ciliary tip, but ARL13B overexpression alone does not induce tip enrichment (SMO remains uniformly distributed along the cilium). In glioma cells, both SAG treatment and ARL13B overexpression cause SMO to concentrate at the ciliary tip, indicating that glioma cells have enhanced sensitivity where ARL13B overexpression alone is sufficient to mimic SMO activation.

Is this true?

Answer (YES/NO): NO